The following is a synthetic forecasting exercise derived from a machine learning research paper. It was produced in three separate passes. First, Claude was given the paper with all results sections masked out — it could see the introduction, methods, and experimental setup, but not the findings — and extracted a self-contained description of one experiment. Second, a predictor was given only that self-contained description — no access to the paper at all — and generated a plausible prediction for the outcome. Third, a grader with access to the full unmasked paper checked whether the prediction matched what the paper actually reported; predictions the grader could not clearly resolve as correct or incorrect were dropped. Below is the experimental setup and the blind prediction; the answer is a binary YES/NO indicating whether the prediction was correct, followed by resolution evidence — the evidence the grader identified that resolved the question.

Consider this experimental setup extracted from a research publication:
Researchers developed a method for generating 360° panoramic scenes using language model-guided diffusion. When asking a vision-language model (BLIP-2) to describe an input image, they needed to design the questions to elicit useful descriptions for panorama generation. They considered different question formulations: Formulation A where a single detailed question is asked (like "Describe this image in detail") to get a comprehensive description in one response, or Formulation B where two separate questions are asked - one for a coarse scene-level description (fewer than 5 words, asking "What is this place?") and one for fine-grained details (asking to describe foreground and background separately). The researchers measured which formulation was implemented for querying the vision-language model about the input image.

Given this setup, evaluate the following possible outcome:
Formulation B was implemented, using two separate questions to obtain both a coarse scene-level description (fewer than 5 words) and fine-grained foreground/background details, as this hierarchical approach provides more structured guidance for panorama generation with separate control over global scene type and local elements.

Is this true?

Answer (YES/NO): YES